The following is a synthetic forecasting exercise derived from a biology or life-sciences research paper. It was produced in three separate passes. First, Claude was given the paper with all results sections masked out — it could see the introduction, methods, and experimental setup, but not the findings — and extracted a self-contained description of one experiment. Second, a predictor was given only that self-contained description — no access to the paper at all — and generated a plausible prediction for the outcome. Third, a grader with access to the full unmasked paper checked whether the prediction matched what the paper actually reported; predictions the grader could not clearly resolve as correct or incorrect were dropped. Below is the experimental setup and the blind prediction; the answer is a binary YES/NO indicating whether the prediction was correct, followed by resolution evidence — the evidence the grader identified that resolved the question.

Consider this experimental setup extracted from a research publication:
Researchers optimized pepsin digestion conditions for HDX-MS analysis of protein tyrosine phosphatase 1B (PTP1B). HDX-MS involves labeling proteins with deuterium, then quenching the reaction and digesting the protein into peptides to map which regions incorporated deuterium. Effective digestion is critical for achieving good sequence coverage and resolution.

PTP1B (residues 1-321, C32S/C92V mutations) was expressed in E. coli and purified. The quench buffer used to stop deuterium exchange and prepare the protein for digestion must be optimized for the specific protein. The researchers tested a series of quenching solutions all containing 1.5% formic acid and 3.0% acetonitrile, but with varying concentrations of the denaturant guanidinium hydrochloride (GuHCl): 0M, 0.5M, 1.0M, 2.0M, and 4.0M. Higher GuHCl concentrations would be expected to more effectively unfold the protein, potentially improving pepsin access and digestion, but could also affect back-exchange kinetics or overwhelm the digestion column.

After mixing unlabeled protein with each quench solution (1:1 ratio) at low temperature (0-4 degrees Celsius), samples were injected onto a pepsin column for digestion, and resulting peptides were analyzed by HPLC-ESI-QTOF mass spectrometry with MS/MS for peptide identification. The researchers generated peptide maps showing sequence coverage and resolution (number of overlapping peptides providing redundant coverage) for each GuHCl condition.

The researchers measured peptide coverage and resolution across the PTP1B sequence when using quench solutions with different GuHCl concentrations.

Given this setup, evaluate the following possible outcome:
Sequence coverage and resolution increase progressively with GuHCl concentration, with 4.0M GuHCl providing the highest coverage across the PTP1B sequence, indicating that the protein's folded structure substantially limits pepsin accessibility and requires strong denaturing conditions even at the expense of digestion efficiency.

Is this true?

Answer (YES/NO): NO